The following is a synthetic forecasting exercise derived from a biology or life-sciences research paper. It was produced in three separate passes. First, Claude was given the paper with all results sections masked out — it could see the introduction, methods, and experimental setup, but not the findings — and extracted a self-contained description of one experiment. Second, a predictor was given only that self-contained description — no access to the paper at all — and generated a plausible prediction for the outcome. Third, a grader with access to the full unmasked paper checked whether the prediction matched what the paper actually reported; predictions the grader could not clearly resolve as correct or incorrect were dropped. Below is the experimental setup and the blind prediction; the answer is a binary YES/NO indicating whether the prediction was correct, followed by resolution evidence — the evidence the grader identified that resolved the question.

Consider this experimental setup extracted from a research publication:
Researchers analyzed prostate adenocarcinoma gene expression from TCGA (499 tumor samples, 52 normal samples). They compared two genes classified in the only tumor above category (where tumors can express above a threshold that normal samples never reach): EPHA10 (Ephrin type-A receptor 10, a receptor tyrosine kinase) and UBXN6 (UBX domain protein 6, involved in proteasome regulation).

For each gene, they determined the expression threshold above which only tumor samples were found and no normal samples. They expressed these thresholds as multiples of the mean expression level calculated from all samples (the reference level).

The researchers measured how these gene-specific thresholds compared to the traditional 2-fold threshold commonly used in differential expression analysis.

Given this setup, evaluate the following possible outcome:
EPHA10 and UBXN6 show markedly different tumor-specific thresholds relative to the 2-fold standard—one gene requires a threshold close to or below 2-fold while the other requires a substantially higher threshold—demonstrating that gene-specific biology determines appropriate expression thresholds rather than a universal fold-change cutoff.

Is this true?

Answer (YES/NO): NO